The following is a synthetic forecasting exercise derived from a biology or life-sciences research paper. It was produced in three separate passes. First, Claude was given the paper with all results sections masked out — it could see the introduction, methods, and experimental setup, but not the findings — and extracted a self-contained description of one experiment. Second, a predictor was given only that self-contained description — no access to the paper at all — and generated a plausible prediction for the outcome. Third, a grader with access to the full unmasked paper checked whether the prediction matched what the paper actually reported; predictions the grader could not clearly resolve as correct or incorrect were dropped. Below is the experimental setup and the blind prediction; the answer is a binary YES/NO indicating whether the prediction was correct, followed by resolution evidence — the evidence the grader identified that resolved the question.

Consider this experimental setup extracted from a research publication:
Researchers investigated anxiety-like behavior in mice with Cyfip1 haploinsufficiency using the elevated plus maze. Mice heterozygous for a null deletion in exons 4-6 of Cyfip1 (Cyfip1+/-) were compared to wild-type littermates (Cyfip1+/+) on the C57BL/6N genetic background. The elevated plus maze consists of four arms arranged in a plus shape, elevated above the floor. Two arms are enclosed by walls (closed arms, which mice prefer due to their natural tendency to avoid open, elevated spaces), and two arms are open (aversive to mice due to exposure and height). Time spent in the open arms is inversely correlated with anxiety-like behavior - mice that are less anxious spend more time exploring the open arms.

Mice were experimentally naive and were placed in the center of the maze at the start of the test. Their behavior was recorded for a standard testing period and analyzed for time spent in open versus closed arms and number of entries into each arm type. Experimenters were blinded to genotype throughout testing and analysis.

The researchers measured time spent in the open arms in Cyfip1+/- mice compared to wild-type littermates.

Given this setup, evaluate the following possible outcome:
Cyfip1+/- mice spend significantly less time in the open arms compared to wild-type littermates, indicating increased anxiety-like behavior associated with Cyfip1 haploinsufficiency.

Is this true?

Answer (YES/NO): NO